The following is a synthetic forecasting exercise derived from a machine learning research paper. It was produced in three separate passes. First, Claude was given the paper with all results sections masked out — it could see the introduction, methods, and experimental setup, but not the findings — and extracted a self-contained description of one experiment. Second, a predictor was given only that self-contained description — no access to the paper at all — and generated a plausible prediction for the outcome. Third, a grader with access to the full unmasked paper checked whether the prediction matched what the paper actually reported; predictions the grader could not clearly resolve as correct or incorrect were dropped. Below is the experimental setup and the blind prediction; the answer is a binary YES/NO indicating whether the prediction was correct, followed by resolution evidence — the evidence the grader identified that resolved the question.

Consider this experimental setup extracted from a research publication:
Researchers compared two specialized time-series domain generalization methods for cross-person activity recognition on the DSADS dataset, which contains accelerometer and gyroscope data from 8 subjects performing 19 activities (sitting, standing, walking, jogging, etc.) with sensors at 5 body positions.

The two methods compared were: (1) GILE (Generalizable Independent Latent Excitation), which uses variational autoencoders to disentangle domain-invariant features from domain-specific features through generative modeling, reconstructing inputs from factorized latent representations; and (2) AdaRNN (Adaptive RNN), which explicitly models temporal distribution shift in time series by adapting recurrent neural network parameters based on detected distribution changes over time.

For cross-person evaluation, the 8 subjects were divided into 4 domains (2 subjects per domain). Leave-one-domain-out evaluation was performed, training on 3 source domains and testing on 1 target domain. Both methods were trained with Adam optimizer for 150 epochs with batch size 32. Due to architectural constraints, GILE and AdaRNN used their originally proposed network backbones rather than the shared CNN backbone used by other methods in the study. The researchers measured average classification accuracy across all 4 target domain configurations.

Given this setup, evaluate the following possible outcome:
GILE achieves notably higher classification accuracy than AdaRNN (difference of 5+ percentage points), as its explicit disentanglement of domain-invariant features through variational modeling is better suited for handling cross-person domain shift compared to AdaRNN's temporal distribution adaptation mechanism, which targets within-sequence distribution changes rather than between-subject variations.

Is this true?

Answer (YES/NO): NO